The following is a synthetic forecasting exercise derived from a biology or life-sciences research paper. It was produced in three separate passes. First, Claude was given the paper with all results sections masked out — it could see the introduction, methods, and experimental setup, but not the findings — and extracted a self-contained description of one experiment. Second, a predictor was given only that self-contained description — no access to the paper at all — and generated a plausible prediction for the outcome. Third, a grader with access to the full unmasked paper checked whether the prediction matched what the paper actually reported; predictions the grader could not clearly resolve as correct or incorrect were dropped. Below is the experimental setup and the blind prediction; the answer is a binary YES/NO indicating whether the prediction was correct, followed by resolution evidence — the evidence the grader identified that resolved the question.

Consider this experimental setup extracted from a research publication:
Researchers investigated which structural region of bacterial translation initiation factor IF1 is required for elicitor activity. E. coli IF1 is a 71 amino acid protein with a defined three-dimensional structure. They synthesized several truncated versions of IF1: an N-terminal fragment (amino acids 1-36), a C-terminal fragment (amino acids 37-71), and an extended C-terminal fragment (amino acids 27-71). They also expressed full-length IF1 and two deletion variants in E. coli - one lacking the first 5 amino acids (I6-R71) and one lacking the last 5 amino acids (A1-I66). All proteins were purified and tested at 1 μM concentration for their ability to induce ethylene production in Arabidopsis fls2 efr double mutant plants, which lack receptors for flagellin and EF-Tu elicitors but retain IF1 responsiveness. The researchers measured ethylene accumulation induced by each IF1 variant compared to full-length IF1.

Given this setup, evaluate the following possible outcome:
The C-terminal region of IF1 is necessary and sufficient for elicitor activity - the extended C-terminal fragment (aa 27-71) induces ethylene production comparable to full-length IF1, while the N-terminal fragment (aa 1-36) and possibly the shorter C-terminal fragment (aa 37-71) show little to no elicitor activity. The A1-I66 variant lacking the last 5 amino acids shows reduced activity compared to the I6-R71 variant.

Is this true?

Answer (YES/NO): NO